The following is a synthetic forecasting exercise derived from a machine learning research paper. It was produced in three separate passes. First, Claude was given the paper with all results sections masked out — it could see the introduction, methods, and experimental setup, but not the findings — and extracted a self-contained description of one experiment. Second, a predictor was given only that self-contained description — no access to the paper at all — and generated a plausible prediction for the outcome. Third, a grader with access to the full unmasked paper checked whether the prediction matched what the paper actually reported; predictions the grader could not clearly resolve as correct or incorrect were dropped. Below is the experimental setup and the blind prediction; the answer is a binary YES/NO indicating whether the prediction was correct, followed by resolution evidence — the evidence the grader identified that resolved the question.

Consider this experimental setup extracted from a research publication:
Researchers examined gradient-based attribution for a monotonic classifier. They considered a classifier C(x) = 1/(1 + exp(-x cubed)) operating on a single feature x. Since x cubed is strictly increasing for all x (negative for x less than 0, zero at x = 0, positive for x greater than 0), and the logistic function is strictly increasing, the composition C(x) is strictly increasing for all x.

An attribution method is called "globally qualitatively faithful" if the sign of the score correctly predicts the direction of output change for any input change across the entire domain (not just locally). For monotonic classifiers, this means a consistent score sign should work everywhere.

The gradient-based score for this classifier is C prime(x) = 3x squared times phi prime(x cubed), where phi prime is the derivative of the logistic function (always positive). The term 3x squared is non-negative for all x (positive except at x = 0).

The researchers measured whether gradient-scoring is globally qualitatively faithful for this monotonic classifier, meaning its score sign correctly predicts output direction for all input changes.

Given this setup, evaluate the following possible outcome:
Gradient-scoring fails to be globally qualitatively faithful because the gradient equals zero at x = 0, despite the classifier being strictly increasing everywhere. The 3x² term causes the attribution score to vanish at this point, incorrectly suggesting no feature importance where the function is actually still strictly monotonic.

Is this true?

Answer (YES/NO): NO